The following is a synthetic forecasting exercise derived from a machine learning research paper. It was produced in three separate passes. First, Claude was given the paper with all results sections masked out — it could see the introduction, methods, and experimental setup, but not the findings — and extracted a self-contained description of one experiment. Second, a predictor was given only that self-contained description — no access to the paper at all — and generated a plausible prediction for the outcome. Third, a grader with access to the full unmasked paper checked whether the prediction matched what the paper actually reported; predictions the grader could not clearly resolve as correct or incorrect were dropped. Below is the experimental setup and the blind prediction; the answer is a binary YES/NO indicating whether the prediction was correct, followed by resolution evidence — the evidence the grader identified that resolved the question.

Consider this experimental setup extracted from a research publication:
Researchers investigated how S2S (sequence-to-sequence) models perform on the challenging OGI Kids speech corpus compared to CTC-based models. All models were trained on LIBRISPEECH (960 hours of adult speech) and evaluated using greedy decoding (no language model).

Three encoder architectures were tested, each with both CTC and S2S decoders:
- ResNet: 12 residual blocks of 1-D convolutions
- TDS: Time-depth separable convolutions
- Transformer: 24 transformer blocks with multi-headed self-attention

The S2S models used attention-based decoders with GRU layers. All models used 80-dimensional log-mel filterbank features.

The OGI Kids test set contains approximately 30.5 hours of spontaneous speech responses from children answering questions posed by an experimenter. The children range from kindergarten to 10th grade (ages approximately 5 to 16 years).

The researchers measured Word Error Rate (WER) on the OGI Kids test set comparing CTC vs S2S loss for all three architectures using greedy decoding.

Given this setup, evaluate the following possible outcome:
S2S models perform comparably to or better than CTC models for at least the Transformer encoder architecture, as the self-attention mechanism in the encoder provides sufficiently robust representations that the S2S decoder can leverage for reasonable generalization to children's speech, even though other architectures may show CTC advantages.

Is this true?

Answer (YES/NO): NO